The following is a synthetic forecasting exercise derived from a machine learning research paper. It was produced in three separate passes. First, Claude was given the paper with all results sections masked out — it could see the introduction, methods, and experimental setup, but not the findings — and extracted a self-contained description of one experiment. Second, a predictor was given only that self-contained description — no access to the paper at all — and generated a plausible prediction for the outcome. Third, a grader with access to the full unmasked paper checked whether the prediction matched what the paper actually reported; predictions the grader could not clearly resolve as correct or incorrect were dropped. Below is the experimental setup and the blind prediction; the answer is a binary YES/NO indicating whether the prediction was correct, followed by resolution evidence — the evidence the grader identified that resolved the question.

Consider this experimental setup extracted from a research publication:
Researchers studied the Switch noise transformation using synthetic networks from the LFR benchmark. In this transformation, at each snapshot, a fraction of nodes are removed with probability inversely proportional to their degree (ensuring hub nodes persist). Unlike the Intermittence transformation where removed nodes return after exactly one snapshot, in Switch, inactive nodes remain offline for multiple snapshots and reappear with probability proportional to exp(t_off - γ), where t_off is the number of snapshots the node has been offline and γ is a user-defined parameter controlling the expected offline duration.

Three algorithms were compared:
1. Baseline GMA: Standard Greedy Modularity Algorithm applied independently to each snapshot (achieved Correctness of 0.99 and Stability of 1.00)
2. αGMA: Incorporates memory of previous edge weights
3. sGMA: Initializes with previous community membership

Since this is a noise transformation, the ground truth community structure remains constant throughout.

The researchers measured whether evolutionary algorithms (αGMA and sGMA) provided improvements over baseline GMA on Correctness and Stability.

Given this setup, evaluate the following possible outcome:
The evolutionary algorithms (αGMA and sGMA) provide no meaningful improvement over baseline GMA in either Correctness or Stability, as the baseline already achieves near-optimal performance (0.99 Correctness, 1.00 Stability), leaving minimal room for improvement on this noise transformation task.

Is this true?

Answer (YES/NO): YES